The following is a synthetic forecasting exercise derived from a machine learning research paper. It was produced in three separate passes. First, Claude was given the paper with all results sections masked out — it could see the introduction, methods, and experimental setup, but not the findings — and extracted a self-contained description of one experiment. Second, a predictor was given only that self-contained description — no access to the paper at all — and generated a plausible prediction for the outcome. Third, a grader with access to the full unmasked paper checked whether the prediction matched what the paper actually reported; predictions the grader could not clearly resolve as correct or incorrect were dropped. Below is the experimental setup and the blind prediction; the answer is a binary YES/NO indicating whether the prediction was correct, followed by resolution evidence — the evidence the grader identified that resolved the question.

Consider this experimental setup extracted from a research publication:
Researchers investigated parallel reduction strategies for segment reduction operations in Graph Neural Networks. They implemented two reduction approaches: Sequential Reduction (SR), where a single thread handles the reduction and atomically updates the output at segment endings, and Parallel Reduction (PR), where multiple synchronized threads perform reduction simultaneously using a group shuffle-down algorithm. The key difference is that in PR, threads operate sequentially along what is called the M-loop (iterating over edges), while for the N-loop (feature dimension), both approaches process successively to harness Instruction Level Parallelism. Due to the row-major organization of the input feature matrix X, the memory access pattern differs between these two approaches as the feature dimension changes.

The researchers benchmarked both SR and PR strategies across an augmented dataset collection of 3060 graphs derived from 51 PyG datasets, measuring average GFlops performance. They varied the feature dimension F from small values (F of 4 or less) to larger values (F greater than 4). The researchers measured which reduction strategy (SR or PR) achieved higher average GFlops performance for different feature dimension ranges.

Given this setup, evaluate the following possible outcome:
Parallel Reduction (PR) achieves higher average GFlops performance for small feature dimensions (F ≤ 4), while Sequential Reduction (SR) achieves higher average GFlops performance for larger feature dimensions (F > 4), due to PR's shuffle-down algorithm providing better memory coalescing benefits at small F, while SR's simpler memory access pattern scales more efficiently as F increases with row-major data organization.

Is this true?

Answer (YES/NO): YES